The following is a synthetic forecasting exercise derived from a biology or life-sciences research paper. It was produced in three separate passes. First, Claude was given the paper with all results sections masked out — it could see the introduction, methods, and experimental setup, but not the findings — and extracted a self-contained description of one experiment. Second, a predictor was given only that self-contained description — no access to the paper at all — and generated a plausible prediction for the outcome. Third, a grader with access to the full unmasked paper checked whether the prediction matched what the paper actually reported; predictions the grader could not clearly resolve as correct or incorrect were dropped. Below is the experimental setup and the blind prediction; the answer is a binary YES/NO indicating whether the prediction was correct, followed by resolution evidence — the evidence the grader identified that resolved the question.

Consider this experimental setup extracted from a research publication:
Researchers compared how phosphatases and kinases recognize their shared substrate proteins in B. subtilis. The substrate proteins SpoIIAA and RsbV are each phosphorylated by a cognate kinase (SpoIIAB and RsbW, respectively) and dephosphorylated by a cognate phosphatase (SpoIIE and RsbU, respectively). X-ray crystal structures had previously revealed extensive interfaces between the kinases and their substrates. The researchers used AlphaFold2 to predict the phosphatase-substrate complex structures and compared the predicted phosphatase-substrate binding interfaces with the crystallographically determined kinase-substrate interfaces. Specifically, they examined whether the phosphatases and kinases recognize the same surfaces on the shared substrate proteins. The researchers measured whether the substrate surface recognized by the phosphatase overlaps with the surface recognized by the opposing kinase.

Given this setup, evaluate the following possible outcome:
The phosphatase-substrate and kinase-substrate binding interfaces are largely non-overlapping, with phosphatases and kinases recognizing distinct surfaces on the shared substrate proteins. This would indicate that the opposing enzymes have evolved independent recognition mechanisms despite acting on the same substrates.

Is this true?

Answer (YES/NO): YES